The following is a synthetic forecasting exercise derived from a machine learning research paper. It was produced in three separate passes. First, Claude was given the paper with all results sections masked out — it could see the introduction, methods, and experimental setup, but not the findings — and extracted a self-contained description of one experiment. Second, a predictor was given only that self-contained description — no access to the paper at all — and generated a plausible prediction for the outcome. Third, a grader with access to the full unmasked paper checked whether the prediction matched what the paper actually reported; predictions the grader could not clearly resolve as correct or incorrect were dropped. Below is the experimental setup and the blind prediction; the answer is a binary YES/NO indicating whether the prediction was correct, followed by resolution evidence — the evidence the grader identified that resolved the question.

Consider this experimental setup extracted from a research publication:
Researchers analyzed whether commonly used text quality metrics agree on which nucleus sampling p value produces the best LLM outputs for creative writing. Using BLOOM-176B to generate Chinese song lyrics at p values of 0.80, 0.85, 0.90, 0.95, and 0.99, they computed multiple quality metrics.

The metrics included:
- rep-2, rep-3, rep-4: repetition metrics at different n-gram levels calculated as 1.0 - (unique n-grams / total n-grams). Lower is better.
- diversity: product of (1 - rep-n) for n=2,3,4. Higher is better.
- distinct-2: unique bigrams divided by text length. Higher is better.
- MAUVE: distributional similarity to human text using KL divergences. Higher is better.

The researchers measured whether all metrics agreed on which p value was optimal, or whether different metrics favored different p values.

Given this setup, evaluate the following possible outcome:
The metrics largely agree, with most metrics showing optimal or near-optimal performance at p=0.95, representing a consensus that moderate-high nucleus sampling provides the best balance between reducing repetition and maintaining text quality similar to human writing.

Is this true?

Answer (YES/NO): NO